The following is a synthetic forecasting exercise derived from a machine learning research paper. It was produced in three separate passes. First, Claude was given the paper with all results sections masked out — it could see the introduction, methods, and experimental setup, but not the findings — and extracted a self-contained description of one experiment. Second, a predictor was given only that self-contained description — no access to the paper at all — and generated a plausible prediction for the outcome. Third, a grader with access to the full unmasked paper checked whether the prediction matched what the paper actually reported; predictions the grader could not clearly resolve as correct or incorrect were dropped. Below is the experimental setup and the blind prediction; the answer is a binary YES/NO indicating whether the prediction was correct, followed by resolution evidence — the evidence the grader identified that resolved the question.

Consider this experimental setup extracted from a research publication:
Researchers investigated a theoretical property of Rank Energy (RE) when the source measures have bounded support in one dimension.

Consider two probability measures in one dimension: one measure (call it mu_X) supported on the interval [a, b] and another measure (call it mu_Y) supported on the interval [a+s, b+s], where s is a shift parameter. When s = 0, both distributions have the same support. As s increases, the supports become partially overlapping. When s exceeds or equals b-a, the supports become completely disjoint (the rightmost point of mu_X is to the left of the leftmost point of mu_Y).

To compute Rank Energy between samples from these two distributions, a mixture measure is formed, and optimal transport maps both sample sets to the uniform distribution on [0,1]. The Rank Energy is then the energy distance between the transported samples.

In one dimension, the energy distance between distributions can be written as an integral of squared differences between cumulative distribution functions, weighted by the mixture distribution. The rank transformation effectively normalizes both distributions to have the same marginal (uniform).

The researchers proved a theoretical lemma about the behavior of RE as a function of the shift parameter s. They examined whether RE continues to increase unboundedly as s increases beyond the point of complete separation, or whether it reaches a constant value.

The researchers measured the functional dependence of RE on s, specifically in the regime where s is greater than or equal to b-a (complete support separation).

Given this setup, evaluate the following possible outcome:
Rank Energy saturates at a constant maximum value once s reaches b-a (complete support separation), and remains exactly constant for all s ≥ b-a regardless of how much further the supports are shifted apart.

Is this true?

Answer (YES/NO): YES